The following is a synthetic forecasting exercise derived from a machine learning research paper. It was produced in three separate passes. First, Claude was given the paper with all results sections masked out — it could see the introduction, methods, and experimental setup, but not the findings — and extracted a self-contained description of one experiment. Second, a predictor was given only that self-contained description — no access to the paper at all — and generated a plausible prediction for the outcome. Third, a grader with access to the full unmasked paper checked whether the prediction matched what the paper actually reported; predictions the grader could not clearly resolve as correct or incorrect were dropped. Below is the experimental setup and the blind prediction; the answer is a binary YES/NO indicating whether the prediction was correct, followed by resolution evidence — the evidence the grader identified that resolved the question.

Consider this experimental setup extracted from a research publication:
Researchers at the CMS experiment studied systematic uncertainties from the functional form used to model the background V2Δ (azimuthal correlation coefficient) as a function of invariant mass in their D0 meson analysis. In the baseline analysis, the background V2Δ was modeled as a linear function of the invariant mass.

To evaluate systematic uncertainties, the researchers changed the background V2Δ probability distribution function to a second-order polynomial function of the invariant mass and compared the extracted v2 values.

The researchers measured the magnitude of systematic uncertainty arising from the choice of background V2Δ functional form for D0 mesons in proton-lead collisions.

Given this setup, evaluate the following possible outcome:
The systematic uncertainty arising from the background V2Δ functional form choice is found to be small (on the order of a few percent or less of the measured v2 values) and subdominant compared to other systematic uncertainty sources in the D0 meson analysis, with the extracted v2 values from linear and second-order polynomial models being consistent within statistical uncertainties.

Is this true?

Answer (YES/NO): YES